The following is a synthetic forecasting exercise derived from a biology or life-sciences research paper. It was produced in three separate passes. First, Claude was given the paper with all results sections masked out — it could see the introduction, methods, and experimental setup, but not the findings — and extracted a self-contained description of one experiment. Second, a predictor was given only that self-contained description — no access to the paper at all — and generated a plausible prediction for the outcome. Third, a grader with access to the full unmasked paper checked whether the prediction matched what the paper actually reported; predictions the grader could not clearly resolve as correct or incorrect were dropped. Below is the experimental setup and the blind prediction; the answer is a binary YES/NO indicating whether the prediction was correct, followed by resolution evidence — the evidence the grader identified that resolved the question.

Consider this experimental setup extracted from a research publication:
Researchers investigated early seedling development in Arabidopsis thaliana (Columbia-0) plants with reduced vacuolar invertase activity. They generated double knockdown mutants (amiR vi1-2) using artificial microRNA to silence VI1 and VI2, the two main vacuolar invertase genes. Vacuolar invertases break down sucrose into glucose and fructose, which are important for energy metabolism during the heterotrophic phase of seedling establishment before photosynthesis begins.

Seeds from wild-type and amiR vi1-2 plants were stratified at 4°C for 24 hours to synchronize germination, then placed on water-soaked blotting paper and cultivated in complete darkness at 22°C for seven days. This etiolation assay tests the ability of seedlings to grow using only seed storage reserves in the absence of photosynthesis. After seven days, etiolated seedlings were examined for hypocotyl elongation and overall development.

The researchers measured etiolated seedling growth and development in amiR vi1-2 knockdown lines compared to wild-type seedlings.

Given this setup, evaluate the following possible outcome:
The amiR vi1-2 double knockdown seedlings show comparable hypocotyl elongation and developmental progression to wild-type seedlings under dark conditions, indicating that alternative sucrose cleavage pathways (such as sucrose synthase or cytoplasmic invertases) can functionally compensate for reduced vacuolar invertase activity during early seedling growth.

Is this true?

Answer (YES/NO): NO